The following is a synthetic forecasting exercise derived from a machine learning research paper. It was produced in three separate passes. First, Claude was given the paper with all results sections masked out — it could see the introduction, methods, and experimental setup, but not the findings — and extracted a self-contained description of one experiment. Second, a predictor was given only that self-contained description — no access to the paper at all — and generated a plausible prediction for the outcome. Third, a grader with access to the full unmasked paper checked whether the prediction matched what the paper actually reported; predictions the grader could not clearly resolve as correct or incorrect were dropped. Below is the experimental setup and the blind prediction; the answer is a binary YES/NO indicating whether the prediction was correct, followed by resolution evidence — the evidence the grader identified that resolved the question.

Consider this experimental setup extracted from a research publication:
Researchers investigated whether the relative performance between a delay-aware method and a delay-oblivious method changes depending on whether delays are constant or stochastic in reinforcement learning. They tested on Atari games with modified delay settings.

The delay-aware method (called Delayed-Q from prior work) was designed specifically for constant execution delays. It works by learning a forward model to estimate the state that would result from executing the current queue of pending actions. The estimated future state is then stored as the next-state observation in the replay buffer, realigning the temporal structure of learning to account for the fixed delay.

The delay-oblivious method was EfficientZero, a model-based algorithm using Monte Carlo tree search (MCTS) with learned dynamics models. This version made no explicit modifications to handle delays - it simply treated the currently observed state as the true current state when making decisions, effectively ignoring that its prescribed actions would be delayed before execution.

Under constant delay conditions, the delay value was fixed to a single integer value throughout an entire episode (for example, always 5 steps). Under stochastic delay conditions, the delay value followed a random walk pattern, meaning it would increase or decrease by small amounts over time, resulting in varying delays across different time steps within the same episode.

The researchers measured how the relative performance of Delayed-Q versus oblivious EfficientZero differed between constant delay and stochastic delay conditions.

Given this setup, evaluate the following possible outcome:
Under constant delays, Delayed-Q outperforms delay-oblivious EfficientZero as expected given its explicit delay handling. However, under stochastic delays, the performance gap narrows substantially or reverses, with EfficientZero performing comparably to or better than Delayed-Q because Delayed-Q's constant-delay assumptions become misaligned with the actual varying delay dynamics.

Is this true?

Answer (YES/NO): YES